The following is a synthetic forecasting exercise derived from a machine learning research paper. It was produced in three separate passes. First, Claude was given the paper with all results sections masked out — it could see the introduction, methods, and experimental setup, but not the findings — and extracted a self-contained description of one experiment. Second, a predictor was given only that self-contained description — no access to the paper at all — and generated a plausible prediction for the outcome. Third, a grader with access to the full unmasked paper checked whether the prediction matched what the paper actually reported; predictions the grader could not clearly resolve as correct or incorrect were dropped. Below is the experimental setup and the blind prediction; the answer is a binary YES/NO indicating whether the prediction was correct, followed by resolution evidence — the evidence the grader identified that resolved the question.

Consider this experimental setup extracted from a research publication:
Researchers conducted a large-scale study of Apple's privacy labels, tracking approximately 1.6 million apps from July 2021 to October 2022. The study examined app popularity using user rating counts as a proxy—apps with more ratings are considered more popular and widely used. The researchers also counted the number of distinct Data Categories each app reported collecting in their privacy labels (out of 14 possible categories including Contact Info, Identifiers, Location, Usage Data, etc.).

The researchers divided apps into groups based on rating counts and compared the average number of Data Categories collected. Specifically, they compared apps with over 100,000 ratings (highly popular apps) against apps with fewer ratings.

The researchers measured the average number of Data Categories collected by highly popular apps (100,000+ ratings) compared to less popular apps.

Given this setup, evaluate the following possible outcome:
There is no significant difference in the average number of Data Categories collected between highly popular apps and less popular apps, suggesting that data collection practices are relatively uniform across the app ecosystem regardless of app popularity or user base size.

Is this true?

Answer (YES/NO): NO